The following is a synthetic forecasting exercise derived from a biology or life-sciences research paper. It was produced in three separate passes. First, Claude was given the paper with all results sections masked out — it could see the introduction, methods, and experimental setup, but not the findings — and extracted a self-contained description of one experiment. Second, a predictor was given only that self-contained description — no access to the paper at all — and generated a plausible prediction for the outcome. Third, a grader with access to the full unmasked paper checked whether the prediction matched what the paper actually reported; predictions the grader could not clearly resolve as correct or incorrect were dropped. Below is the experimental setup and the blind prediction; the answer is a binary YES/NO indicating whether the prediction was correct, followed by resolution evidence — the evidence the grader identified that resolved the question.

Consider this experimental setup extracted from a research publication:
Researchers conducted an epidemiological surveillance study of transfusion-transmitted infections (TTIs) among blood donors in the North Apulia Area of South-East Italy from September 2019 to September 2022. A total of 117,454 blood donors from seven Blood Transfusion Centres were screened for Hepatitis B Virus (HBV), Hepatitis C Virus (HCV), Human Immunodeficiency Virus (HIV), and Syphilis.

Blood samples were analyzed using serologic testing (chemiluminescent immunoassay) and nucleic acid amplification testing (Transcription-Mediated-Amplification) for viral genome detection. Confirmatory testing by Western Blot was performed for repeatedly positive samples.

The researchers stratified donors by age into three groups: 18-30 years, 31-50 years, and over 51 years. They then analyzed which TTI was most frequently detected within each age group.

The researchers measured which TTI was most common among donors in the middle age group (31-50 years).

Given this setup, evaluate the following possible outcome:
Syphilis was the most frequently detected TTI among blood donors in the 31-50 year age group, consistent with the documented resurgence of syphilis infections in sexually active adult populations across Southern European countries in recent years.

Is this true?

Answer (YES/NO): NO